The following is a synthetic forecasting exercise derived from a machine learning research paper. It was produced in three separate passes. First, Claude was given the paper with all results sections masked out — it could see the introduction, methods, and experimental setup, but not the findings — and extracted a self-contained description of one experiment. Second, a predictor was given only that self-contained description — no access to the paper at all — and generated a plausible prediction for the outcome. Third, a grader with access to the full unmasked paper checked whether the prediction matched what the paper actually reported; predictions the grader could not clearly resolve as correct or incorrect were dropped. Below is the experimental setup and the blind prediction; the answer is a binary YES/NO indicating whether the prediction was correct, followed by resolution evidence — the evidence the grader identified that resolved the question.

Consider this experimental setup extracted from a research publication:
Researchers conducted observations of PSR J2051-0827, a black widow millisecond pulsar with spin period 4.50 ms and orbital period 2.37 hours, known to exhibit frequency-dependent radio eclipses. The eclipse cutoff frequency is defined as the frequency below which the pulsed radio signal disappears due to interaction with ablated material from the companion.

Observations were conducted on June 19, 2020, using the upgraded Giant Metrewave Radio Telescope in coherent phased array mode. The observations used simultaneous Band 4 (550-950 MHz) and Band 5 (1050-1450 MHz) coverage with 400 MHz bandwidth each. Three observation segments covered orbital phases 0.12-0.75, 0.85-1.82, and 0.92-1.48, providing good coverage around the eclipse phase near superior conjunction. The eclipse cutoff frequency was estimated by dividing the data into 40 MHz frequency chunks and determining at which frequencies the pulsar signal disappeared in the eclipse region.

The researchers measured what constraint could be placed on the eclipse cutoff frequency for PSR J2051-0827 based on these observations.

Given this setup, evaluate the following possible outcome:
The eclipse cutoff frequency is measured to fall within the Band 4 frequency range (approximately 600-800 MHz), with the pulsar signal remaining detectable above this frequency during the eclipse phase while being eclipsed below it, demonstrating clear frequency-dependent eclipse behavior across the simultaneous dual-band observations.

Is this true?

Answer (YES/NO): NO